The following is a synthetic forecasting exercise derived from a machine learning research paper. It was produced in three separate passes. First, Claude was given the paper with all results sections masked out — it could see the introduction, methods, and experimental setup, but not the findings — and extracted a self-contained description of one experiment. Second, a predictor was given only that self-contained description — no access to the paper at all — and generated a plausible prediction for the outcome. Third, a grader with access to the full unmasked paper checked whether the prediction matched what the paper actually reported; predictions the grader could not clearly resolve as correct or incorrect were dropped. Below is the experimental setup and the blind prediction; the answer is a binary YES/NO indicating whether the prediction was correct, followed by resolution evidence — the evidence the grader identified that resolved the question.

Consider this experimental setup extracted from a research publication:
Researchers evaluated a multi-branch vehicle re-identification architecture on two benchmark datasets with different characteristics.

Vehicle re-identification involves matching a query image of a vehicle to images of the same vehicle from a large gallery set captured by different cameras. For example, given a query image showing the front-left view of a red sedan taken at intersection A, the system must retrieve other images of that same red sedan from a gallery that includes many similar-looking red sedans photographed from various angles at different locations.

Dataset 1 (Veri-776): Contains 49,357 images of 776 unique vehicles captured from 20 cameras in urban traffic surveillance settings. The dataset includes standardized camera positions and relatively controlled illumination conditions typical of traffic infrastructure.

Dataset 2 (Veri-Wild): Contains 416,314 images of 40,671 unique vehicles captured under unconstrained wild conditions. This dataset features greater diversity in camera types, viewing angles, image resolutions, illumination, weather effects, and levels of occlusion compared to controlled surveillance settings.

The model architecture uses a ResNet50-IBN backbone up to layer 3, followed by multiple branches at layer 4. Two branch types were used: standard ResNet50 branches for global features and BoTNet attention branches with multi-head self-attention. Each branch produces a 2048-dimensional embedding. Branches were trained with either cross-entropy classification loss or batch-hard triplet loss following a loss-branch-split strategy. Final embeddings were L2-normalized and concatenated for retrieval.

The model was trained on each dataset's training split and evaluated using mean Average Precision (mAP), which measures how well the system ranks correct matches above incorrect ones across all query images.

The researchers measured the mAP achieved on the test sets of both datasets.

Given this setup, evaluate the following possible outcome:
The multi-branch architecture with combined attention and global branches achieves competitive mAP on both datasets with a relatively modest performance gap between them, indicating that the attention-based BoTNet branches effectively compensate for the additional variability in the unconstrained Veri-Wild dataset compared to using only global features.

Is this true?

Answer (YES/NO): NO